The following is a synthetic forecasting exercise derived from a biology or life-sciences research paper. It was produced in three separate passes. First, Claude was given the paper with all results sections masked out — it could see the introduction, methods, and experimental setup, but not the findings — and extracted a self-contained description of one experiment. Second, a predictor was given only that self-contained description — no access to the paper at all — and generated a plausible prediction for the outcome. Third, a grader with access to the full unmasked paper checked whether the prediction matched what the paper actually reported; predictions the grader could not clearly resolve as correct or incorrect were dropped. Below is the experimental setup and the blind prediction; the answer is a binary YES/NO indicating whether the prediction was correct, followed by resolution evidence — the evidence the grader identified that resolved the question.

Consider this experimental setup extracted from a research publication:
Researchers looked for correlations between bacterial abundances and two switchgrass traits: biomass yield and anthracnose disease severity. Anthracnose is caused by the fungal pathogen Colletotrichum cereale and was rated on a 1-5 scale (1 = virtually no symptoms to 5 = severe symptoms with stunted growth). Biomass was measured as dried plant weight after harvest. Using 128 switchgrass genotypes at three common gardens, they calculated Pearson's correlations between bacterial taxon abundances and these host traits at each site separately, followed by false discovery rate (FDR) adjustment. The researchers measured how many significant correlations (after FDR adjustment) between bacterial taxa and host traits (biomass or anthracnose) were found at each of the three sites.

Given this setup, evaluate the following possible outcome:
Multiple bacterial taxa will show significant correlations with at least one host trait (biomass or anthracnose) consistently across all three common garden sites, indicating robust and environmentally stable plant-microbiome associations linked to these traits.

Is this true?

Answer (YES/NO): NO